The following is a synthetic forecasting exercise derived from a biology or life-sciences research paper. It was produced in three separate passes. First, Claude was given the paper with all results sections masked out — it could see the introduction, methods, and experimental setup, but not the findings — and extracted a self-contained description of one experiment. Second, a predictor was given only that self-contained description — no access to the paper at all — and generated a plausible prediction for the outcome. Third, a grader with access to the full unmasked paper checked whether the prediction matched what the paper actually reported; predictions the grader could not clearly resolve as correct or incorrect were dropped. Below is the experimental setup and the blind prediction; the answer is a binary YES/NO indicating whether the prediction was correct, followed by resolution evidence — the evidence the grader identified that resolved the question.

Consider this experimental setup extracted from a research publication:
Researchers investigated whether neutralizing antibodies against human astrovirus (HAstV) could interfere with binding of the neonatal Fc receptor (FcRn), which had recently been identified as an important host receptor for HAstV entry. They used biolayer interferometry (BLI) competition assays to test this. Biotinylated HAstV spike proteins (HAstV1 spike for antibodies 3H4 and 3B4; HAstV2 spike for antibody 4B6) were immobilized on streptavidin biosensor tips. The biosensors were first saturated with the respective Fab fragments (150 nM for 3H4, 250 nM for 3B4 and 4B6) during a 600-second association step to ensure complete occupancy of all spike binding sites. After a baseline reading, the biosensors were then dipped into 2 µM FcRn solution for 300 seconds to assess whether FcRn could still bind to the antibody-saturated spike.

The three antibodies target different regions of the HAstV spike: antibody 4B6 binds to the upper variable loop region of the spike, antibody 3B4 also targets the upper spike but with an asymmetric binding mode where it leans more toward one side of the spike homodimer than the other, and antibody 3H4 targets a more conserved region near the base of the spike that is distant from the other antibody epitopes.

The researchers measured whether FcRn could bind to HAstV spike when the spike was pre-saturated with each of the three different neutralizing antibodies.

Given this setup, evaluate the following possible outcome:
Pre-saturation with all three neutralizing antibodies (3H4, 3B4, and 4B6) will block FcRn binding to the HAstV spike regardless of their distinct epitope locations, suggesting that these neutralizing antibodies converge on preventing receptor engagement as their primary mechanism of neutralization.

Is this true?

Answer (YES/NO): YES